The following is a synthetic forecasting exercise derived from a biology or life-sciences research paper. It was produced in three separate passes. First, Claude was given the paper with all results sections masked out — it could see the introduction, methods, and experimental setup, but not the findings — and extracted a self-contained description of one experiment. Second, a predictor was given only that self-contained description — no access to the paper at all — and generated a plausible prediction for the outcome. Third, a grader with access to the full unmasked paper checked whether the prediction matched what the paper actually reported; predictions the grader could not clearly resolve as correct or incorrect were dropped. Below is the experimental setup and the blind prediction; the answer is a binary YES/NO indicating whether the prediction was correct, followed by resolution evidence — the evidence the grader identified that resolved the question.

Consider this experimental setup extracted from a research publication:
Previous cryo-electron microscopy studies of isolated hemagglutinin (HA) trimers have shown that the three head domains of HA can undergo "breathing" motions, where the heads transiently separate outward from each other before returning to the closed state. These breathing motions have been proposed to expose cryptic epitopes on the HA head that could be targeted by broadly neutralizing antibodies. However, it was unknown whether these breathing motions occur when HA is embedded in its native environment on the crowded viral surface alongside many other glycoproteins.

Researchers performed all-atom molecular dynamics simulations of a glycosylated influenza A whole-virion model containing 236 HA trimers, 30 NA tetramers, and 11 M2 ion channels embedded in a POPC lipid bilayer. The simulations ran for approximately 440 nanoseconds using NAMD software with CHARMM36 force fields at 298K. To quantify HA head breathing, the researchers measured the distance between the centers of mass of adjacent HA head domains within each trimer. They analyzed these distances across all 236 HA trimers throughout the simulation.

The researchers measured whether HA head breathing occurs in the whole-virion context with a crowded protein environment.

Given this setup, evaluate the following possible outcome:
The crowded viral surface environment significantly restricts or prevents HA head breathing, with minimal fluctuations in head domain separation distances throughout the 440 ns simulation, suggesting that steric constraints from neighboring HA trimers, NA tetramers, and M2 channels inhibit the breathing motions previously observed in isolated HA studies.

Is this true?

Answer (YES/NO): NO